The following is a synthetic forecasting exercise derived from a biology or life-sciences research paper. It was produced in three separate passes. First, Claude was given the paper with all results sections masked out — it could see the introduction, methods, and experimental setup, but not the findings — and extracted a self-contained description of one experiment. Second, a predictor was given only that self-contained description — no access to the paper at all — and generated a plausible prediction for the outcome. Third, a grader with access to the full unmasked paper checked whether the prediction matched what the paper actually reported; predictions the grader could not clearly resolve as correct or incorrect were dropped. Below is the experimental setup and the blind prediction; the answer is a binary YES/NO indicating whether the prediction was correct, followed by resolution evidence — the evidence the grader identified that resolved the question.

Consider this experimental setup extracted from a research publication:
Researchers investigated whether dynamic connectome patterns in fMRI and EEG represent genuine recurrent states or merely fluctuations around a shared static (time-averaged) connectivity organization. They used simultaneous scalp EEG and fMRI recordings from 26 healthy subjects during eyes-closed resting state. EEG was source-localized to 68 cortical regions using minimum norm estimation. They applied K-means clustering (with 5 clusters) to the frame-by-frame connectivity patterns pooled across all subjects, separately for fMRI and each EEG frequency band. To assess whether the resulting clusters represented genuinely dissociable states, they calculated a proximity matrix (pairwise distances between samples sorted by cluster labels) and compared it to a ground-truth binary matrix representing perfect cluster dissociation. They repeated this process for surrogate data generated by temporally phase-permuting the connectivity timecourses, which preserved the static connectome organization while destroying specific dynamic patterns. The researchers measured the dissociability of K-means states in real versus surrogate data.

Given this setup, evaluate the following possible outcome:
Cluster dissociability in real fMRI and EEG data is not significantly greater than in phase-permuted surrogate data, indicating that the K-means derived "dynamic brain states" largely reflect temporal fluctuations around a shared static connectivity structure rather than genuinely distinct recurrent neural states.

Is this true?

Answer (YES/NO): NO